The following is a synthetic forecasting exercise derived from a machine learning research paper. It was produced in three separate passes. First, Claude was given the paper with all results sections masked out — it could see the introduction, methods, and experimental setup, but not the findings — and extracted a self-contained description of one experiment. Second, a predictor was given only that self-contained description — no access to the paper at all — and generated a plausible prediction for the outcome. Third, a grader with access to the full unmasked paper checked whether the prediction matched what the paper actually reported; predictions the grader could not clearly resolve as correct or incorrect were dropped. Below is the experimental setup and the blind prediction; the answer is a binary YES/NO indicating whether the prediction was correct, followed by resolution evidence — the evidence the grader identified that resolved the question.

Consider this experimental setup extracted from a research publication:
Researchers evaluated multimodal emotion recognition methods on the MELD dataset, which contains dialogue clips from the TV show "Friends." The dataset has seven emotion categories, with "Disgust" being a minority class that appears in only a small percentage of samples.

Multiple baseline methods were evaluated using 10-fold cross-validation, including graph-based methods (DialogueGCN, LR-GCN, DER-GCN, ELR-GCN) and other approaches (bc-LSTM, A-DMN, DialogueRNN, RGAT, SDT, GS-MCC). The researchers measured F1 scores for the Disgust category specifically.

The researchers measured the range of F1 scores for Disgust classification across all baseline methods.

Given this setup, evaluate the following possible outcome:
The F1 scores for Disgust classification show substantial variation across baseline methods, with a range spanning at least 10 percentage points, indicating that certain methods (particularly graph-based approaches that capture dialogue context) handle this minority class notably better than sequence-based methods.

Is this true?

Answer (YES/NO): NO